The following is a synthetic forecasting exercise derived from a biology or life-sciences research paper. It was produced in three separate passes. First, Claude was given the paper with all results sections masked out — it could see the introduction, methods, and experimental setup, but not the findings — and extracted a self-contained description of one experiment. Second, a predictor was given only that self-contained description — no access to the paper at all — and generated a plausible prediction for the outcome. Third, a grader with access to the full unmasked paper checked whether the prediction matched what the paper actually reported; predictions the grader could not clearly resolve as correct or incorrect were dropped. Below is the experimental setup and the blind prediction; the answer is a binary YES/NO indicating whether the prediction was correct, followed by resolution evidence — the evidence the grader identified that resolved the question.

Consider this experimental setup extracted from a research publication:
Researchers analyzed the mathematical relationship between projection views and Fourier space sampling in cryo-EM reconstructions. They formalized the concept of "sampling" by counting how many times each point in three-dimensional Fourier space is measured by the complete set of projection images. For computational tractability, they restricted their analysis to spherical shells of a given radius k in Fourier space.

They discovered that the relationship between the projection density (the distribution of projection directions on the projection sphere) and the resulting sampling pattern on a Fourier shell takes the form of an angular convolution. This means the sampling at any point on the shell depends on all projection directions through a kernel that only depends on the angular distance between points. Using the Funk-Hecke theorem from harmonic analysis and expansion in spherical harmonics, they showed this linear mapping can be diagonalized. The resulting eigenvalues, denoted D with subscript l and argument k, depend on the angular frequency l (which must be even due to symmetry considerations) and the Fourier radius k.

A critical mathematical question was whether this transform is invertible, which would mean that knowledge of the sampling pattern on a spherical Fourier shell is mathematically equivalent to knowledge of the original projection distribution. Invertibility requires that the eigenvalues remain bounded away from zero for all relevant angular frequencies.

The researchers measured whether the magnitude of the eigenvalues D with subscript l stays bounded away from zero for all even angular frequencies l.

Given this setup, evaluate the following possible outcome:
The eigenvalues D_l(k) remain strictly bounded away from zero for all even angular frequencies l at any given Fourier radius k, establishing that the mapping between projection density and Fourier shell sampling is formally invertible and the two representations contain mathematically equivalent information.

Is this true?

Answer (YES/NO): YES